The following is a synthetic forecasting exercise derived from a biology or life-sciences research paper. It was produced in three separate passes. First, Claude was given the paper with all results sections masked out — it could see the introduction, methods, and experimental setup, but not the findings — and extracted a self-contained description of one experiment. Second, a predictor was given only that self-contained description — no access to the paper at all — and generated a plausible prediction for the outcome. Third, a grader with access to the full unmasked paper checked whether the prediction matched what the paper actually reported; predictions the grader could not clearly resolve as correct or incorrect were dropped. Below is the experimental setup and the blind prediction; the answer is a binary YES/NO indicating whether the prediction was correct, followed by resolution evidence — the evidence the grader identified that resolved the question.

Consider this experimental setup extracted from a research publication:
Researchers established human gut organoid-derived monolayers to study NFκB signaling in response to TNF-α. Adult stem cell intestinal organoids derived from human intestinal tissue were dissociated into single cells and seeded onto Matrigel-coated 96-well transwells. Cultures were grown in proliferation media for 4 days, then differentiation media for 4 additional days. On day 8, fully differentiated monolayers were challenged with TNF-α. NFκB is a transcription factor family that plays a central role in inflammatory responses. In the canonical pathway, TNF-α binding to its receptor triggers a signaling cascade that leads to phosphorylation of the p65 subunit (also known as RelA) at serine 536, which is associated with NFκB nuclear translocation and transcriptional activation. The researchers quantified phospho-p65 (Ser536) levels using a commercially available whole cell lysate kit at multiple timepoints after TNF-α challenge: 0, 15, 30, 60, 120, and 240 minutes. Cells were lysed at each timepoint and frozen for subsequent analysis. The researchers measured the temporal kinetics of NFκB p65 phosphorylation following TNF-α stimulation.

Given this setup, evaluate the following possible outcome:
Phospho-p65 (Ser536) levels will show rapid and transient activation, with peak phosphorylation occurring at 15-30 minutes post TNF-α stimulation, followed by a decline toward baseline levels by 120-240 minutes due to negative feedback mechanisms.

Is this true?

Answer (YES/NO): YES